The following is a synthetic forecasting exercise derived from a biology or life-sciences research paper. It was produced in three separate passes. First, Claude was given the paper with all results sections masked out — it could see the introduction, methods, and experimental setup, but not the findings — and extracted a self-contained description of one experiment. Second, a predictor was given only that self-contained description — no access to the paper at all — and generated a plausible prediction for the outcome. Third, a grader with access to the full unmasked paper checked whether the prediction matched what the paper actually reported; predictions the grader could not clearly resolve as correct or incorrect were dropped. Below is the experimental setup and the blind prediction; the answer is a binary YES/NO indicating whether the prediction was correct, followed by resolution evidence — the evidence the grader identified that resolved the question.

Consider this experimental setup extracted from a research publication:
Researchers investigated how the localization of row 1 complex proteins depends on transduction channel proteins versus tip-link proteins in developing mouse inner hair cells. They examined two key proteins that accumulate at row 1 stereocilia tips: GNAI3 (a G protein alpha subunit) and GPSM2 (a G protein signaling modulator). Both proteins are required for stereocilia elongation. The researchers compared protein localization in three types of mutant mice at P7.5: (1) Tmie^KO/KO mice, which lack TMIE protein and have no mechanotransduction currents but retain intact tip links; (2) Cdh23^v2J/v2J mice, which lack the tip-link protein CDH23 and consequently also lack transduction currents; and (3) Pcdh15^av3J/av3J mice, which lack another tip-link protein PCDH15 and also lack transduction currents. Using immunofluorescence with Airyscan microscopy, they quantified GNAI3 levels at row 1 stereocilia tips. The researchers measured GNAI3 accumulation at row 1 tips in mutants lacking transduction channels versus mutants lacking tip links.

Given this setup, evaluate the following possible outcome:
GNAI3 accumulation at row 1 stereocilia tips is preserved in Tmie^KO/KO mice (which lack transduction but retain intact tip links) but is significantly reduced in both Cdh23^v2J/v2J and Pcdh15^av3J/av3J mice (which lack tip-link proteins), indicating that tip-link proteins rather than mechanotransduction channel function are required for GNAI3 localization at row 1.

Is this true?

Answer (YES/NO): NO